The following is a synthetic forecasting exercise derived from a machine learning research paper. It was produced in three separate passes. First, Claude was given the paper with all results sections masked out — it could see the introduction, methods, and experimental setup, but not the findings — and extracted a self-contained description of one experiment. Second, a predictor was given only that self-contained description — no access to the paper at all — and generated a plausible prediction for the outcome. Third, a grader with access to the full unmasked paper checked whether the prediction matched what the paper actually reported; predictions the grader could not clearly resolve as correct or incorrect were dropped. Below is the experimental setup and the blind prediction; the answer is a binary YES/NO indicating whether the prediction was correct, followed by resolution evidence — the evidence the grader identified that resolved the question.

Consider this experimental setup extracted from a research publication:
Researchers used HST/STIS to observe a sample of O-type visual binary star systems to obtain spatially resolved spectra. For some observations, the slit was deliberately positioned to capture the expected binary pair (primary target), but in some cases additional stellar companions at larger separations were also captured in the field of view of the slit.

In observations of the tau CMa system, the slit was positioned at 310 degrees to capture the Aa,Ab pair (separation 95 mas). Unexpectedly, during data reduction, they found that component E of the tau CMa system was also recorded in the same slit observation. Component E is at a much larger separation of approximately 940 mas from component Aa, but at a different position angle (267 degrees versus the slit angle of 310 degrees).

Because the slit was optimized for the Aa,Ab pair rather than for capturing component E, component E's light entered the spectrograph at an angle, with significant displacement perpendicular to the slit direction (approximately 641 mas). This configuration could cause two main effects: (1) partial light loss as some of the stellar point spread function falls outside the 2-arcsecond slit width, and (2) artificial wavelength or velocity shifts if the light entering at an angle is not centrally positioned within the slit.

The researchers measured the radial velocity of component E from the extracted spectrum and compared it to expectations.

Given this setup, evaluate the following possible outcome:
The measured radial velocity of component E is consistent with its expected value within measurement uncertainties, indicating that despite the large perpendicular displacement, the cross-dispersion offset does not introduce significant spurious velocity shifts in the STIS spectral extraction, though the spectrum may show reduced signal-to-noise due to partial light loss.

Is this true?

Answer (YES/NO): NO